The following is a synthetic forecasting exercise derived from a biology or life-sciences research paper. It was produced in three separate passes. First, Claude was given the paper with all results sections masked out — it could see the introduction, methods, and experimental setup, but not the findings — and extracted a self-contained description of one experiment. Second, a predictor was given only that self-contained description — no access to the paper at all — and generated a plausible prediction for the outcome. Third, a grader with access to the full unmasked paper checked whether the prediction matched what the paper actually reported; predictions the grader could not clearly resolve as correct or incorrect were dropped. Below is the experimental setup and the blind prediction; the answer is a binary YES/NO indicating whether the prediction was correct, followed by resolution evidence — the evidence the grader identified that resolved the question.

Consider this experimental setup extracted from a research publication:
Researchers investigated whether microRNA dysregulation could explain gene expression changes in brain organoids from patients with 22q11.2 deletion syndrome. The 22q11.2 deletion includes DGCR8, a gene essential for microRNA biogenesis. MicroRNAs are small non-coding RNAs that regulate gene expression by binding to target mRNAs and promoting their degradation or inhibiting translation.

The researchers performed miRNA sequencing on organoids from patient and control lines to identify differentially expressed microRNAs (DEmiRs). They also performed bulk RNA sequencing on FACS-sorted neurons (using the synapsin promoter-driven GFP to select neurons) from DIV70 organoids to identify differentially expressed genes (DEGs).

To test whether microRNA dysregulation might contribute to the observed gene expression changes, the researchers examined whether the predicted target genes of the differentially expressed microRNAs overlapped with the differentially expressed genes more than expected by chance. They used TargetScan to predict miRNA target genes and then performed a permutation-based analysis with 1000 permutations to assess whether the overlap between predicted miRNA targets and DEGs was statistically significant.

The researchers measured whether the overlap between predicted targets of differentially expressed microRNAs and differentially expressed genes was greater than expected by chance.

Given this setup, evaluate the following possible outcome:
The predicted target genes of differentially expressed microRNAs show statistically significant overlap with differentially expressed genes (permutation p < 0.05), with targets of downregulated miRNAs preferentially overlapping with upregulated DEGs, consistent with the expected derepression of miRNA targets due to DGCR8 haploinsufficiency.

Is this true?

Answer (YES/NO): YES